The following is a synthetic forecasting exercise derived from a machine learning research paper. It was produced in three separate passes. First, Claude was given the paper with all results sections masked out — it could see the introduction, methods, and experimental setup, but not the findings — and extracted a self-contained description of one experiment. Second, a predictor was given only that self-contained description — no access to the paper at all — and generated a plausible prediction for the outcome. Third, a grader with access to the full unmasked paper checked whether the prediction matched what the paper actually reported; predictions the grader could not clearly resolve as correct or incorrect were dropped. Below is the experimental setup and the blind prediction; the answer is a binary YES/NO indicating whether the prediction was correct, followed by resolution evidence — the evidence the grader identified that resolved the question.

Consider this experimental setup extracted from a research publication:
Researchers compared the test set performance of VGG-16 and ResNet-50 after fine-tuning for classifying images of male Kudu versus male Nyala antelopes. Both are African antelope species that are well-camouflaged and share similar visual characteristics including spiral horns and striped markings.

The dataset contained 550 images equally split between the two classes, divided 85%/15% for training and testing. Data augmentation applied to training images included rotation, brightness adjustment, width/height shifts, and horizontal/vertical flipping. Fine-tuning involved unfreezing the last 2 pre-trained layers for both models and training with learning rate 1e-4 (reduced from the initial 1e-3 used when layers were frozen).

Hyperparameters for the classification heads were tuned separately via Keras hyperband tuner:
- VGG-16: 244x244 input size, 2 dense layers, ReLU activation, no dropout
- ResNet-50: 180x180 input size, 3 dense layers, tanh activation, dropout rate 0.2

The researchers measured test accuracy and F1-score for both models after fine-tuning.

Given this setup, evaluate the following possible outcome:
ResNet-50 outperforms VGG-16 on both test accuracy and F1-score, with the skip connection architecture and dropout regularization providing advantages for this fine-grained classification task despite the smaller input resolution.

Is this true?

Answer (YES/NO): NO